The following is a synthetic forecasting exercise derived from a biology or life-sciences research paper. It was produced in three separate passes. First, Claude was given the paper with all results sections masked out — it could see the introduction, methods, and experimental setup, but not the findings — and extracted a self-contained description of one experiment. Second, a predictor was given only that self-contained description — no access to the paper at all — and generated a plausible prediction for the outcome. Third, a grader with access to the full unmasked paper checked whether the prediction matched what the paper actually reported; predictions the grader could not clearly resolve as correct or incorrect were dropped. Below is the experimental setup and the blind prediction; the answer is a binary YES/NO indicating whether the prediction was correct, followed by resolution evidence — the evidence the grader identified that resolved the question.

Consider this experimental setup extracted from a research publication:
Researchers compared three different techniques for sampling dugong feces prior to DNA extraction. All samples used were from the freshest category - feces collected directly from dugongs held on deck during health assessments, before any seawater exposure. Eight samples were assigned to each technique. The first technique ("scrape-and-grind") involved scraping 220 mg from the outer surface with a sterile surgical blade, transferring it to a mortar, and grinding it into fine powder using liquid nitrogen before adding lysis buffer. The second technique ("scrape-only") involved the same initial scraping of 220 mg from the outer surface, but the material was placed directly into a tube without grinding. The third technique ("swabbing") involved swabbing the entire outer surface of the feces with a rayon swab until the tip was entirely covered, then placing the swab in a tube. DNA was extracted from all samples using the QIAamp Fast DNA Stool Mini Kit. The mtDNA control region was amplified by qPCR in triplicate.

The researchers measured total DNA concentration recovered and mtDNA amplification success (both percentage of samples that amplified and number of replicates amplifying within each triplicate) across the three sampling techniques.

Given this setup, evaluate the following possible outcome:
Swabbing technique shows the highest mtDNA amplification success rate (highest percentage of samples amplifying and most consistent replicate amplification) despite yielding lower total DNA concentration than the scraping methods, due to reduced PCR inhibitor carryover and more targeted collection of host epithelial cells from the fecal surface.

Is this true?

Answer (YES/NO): NO